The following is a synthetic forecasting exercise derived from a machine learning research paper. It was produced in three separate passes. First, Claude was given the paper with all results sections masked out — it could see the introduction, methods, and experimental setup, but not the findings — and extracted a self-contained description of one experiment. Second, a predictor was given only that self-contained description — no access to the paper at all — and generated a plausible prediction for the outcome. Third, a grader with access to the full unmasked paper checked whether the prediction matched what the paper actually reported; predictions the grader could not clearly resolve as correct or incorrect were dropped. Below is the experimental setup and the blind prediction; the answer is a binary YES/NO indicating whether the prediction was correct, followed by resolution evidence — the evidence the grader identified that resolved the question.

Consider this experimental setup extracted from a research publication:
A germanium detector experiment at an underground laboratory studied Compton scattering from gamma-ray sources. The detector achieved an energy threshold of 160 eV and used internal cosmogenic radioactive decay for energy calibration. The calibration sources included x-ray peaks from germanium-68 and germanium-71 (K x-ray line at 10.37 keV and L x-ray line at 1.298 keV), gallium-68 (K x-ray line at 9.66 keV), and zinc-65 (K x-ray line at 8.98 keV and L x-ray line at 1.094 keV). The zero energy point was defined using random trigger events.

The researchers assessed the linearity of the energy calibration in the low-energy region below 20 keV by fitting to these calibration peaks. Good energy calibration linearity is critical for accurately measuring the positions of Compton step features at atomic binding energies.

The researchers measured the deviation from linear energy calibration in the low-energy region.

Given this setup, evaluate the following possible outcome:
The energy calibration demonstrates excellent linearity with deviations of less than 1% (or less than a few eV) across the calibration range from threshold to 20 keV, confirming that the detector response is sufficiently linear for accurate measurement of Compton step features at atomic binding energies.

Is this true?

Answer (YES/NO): YES